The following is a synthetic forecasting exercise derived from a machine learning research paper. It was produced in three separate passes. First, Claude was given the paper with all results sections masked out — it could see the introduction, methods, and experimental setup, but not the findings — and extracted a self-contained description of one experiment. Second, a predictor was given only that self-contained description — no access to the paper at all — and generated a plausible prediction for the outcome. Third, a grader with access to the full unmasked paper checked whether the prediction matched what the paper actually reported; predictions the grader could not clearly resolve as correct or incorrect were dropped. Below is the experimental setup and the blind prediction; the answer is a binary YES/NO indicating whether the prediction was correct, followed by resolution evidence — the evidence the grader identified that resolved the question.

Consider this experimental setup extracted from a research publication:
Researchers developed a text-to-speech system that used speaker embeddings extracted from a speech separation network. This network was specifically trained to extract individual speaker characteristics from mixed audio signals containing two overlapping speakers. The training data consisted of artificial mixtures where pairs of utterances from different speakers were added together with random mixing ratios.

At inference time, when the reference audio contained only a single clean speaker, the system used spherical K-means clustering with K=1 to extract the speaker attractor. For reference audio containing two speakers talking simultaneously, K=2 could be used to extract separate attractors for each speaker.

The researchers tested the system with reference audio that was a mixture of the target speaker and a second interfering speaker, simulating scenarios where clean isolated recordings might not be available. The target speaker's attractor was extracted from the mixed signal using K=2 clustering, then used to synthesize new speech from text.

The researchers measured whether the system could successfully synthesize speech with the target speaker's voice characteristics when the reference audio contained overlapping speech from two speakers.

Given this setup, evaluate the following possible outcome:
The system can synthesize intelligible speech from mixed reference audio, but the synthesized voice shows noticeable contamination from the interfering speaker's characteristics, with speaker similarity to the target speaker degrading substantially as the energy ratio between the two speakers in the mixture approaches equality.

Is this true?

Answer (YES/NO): NO